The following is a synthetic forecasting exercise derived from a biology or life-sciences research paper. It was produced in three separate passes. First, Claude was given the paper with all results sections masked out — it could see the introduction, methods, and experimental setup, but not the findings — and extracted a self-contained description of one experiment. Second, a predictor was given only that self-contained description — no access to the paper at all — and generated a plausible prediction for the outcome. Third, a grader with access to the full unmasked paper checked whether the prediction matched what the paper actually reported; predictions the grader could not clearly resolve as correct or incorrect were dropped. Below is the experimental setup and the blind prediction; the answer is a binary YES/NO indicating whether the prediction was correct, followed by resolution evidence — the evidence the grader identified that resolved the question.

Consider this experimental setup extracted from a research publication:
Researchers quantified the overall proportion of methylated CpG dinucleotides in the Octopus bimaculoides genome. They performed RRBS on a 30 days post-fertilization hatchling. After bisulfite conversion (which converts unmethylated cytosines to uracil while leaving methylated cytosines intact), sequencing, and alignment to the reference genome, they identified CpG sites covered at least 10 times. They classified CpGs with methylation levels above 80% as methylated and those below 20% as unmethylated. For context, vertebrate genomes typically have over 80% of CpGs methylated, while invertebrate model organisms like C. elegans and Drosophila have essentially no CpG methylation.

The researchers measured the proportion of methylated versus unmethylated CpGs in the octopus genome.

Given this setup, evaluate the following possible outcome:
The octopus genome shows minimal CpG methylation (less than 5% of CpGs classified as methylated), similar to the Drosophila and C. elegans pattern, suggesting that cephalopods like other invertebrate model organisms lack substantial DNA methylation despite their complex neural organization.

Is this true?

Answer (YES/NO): NO